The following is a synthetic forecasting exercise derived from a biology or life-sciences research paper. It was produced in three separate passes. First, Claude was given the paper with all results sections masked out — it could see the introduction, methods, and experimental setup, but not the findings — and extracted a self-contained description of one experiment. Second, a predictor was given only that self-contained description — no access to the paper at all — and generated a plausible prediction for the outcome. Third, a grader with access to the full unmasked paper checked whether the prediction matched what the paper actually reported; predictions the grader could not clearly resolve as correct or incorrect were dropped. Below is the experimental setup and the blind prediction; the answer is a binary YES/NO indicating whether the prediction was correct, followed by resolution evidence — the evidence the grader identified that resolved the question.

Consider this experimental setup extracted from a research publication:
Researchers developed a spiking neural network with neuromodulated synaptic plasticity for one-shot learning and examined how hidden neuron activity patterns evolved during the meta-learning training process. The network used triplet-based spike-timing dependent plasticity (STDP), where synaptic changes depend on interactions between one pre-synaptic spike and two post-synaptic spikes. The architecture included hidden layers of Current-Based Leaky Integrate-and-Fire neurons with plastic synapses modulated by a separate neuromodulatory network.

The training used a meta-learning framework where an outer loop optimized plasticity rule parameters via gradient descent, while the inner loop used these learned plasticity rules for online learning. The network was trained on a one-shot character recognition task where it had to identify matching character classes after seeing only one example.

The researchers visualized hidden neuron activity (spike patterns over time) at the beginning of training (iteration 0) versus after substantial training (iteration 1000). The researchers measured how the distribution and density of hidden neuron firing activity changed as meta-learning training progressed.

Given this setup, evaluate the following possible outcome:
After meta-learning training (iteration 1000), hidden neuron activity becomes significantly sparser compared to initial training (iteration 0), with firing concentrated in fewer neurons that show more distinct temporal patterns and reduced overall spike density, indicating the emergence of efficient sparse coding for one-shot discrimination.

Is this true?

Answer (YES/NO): YES